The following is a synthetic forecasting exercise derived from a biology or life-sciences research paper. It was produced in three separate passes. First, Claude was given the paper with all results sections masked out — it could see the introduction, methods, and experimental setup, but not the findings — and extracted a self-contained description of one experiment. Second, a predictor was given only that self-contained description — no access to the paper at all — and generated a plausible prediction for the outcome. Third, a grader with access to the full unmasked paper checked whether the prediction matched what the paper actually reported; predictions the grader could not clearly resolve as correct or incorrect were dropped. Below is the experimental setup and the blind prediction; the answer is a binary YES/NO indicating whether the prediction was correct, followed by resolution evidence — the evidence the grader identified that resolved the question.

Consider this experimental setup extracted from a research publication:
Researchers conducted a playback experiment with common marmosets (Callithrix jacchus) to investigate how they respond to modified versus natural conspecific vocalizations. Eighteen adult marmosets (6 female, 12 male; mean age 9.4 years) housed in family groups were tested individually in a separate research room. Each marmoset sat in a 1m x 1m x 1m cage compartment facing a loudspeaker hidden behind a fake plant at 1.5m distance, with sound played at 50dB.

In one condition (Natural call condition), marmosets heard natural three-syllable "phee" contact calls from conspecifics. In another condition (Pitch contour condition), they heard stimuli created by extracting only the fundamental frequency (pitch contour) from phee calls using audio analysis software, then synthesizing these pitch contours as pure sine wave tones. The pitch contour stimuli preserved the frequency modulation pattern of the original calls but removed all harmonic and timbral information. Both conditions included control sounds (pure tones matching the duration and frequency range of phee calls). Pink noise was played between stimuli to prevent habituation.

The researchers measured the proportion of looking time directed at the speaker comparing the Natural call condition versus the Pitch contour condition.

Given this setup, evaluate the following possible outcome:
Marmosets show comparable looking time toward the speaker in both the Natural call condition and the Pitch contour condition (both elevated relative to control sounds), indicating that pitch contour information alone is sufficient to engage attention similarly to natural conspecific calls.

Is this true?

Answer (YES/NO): NO